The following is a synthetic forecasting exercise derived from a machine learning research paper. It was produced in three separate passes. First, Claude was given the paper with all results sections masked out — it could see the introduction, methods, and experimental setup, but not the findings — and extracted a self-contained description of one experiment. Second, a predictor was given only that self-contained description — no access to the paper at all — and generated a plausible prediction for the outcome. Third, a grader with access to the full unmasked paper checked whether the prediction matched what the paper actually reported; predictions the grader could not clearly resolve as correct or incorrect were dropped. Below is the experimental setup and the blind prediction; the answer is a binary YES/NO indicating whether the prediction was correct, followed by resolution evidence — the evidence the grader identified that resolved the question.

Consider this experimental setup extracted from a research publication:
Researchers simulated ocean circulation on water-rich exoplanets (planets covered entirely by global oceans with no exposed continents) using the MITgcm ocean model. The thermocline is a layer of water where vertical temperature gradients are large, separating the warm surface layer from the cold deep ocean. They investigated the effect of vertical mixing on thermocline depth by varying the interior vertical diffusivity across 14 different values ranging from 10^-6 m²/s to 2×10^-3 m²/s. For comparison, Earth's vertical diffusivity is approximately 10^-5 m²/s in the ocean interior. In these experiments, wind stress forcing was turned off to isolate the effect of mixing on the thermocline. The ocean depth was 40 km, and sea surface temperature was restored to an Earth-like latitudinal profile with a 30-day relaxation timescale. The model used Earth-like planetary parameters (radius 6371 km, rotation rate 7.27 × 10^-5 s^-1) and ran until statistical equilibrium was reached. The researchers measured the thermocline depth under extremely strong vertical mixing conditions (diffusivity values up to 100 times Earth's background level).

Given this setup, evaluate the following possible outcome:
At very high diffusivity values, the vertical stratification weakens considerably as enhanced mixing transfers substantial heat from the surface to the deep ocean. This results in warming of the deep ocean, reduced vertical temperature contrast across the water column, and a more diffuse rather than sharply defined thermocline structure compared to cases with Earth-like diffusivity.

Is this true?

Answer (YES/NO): YES